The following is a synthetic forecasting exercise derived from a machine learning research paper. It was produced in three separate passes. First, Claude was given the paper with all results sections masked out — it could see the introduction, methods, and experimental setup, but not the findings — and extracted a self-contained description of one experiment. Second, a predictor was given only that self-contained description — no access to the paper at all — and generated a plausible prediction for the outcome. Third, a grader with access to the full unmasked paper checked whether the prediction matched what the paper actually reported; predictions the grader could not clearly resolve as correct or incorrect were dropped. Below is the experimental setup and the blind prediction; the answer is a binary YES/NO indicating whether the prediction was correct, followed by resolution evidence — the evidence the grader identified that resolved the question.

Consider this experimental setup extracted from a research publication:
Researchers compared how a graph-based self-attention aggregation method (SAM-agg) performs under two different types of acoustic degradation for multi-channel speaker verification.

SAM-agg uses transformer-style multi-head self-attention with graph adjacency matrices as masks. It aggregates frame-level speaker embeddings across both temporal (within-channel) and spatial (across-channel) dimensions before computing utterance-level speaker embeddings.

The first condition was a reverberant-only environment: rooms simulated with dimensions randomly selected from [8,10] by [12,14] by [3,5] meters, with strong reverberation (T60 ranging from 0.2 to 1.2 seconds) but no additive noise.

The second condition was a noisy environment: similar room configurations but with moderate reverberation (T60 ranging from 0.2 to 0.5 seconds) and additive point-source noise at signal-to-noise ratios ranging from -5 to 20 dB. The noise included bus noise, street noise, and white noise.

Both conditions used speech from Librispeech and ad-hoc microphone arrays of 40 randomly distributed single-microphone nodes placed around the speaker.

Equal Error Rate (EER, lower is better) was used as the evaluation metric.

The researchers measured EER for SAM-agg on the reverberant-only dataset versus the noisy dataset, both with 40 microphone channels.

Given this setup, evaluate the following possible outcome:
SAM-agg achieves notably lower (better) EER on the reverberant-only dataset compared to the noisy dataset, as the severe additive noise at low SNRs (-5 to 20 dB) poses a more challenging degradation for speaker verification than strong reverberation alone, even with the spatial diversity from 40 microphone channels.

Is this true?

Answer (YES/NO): YES